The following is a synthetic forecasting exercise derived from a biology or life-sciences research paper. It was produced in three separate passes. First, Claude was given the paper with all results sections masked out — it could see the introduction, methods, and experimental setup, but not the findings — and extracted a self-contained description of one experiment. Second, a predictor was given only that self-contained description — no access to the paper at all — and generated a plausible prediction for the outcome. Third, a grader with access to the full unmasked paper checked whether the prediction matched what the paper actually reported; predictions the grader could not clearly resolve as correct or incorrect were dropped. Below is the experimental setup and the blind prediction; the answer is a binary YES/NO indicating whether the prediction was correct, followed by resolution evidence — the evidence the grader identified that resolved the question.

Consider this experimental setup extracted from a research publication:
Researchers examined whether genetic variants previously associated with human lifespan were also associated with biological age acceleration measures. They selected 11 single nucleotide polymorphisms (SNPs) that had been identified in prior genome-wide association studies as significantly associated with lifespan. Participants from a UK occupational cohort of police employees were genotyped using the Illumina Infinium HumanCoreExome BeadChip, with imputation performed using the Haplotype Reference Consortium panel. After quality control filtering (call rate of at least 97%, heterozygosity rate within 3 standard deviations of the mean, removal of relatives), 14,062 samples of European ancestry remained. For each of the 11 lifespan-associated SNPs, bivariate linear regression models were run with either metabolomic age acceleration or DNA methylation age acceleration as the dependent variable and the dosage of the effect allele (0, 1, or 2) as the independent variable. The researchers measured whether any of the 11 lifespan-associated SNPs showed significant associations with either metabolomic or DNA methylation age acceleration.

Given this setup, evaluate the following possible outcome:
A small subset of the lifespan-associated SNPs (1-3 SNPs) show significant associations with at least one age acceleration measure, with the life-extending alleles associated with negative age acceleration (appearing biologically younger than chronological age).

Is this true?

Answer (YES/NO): NO